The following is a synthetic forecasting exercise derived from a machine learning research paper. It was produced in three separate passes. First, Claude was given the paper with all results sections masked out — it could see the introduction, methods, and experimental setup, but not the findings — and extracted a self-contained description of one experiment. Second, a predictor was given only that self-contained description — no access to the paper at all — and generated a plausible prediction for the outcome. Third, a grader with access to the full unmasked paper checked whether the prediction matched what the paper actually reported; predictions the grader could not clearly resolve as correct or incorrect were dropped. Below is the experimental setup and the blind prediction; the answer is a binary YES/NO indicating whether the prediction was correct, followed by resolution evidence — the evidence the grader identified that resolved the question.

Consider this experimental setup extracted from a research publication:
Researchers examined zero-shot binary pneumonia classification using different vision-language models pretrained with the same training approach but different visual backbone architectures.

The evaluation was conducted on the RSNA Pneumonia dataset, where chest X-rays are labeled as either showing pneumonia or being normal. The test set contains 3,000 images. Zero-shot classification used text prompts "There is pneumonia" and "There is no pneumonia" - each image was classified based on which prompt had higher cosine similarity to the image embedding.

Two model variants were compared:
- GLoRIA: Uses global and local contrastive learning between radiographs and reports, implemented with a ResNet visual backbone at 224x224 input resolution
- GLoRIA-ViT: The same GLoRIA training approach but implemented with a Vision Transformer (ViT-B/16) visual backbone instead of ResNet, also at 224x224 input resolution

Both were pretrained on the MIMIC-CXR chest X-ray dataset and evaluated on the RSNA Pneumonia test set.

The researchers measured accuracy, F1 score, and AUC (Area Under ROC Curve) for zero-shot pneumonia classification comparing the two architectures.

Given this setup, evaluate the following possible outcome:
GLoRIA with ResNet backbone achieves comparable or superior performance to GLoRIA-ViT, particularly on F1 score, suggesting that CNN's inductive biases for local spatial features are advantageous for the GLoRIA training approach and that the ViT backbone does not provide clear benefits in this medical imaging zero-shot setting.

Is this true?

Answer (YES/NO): NO